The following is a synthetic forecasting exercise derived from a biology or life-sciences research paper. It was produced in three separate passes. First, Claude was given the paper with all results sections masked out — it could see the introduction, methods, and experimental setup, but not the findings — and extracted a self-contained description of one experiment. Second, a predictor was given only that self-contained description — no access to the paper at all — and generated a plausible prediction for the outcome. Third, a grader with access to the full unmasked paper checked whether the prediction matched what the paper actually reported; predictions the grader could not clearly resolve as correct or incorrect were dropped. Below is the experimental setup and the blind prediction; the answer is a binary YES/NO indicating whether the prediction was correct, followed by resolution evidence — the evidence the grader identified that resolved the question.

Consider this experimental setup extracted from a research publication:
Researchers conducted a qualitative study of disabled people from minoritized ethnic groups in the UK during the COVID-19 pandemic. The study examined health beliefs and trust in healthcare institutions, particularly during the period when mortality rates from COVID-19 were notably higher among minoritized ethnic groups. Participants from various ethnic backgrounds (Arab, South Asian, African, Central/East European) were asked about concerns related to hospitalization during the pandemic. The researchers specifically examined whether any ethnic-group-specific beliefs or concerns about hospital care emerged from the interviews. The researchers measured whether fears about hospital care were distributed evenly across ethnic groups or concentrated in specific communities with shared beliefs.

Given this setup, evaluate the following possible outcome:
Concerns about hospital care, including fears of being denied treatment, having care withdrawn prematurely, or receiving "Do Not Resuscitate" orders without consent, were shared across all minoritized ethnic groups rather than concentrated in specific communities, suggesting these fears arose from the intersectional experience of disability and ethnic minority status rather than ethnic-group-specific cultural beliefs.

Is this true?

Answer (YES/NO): NO